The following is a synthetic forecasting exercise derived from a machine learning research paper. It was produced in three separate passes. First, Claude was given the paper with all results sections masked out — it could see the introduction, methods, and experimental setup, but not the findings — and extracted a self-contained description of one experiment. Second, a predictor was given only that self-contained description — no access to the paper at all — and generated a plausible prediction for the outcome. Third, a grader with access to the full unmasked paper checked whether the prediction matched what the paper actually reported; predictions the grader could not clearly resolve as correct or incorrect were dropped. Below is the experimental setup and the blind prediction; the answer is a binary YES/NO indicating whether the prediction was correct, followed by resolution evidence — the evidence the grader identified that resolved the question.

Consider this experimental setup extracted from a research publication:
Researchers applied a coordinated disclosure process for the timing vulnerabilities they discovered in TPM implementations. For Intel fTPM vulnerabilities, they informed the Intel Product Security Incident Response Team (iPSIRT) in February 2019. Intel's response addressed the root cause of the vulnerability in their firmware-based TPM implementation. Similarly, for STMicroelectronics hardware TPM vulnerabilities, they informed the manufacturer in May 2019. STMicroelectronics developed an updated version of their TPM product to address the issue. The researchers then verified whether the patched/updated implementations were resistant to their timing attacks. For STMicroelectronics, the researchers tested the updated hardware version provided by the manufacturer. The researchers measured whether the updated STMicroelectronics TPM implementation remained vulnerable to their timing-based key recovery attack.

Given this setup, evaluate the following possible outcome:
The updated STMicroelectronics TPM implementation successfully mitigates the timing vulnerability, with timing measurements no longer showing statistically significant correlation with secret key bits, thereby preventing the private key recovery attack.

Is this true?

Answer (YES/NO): YES